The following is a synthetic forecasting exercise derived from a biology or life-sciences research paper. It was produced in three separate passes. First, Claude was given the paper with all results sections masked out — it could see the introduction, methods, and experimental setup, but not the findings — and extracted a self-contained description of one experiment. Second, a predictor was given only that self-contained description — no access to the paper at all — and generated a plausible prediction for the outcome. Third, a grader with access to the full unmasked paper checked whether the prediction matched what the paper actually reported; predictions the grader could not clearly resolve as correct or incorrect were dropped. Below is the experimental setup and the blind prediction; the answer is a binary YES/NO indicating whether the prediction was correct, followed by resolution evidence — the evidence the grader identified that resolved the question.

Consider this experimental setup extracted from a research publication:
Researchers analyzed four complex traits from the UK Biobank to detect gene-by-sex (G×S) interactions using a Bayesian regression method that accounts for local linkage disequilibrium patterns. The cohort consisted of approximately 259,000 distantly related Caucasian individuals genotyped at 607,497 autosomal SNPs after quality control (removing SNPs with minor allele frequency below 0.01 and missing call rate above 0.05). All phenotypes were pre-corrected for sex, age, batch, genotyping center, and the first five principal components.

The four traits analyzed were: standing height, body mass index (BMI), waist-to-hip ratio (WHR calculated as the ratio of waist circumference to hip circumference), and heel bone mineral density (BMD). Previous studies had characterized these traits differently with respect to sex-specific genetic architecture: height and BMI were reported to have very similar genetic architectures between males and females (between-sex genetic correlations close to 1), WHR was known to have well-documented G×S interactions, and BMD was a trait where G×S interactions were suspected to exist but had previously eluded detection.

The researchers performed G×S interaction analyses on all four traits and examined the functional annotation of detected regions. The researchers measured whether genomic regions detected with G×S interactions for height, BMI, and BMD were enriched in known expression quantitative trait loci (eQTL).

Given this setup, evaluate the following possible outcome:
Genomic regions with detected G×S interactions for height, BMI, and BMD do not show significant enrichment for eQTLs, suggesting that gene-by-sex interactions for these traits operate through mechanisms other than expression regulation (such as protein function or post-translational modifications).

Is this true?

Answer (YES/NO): NO